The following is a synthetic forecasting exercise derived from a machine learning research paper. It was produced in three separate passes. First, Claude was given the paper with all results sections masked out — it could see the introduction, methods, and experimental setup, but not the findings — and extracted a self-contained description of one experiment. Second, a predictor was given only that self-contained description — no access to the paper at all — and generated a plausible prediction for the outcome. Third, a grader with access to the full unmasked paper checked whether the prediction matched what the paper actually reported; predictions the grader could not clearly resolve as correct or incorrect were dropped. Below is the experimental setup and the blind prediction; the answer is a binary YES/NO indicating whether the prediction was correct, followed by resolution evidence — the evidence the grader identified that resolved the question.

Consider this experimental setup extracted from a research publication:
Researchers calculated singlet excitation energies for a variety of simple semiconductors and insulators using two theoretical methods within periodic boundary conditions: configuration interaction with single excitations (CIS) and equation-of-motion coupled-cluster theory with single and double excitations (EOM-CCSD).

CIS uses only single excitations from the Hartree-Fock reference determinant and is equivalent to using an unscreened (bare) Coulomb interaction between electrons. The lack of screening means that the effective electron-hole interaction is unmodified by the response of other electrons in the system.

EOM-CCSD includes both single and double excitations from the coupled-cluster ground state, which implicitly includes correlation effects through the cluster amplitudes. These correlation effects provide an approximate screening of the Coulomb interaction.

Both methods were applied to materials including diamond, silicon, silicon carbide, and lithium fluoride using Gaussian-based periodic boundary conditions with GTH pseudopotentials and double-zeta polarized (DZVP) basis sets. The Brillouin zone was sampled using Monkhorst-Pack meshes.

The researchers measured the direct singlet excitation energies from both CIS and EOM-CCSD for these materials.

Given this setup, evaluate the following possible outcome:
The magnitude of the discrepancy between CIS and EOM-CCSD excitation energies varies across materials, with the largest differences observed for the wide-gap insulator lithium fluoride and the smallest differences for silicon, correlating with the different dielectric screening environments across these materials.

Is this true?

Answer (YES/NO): NO